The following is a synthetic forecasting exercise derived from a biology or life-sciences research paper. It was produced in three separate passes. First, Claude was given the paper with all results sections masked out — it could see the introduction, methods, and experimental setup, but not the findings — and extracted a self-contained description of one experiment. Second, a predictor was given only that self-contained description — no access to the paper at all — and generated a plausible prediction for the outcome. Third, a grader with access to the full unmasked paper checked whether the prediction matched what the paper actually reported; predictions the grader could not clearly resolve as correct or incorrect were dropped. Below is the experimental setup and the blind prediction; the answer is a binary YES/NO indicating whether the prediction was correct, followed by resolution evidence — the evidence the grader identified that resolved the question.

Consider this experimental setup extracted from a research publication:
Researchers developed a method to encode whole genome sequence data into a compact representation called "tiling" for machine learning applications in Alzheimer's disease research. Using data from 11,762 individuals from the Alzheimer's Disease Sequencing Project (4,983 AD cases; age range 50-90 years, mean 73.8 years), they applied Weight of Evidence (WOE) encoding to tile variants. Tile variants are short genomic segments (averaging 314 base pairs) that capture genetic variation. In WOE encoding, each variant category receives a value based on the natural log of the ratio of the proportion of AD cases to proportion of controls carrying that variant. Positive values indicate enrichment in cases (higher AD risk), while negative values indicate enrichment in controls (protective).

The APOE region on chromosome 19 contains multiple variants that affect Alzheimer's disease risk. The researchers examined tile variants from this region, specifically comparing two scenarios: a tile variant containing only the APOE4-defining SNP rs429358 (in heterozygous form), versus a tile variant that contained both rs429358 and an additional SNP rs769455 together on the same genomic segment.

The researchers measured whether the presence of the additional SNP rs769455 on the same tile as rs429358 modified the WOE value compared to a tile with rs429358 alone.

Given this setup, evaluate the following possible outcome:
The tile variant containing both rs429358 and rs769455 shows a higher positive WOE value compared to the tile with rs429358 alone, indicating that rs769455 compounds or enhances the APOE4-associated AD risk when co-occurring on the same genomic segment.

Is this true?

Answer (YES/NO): YES